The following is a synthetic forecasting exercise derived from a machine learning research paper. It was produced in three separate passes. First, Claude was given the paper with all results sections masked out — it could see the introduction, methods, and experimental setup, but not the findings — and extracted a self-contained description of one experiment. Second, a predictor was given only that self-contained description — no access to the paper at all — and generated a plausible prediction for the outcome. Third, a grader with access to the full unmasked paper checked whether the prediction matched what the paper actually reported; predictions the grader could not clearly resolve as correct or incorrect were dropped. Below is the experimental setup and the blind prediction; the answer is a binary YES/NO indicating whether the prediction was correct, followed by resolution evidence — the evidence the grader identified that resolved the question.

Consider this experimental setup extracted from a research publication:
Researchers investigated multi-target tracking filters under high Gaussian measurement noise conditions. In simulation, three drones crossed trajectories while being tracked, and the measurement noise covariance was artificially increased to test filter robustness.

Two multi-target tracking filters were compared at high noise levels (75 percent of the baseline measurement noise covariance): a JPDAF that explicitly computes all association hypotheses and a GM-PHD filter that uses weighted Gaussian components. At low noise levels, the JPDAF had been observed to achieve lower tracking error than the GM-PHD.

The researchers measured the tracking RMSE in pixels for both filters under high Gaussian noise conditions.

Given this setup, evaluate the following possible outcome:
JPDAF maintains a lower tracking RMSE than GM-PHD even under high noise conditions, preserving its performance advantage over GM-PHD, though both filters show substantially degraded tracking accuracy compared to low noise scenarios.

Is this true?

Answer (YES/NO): NO